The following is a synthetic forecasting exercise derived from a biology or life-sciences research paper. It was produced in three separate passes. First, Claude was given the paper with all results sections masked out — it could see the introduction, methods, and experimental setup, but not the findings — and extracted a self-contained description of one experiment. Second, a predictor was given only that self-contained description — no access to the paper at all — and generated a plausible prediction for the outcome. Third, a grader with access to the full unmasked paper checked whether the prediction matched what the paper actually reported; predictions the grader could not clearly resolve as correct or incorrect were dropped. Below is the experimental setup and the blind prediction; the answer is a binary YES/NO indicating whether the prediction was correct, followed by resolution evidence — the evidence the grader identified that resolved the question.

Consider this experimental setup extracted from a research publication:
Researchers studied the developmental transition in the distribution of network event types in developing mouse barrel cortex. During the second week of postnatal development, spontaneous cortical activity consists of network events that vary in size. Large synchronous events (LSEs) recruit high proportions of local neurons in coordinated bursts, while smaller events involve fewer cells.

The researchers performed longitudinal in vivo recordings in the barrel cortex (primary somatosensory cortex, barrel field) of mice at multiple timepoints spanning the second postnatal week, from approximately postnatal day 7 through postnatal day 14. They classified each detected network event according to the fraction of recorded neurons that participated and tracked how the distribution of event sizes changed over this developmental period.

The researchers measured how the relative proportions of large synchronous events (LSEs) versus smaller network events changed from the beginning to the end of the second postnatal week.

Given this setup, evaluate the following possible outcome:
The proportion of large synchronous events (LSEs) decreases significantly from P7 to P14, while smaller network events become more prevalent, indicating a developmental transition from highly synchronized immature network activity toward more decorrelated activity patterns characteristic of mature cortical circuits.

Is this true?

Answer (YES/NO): YES